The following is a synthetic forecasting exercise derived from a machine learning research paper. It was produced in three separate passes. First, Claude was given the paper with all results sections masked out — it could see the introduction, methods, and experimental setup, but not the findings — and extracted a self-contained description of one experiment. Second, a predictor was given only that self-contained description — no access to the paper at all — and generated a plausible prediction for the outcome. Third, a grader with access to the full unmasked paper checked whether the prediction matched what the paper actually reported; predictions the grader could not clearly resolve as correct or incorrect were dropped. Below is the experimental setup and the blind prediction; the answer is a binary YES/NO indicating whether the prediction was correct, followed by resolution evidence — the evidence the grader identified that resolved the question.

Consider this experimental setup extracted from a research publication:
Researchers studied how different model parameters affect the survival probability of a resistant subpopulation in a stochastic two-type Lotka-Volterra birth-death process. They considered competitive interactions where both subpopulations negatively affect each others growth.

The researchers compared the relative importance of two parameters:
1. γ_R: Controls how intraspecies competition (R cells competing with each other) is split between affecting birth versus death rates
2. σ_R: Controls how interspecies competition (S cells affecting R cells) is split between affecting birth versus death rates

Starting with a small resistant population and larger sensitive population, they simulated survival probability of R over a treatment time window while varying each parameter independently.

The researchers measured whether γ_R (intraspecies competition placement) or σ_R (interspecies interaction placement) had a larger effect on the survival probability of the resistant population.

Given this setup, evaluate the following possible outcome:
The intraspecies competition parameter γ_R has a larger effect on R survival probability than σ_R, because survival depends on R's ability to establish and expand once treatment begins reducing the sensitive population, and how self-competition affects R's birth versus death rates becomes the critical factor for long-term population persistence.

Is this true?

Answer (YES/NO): NO